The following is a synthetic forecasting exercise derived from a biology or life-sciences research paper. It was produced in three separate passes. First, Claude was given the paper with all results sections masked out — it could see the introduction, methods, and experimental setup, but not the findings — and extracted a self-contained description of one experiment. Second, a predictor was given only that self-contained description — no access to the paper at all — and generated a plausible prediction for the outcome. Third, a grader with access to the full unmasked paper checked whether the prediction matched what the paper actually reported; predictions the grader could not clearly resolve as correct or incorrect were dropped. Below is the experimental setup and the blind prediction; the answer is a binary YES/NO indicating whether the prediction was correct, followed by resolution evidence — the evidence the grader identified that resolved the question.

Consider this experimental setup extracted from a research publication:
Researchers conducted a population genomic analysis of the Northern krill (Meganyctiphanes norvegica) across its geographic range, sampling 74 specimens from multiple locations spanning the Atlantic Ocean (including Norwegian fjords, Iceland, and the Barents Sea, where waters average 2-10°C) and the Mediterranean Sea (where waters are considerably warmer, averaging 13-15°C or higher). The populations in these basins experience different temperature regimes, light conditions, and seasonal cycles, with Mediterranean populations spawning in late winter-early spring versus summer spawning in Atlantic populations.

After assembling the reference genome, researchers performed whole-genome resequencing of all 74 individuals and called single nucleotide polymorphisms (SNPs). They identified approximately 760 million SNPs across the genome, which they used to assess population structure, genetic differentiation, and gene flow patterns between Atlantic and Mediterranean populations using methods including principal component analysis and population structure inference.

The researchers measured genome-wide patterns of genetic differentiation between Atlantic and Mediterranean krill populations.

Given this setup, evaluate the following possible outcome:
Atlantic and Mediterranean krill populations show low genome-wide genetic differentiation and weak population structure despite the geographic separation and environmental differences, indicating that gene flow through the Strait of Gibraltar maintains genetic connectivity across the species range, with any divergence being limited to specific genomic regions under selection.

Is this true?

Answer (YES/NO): YES